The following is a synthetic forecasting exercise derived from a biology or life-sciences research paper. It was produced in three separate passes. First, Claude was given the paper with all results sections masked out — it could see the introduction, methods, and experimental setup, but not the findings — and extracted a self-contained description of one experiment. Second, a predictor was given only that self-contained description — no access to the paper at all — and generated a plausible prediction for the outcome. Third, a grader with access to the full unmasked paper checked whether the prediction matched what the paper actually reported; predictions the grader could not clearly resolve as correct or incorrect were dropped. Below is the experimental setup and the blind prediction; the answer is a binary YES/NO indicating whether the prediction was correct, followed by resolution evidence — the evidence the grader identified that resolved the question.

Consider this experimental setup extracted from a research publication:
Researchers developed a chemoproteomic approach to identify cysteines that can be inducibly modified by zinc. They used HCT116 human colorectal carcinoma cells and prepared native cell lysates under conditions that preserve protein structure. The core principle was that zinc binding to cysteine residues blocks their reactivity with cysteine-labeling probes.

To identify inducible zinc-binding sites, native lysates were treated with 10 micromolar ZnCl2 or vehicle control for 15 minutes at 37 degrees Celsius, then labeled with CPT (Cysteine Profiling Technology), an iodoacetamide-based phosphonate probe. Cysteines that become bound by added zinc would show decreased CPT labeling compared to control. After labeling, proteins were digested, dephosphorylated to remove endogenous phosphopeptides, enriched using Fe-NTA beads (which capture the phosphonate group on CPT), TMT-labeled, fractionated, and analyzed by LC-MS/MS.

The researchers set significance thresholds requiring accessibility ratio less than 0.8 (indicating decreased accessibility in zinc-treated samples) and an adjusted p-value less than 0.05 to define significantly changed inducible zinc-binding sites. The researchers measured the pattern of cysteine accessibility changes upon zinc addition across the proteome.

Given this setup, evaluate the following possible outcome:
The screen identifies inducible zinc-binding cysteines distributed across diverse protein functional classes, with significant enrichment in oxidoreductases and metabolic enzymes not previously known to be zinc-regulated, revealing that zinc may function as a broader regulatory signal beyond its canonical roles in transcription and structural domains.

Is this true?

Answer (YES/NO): NO